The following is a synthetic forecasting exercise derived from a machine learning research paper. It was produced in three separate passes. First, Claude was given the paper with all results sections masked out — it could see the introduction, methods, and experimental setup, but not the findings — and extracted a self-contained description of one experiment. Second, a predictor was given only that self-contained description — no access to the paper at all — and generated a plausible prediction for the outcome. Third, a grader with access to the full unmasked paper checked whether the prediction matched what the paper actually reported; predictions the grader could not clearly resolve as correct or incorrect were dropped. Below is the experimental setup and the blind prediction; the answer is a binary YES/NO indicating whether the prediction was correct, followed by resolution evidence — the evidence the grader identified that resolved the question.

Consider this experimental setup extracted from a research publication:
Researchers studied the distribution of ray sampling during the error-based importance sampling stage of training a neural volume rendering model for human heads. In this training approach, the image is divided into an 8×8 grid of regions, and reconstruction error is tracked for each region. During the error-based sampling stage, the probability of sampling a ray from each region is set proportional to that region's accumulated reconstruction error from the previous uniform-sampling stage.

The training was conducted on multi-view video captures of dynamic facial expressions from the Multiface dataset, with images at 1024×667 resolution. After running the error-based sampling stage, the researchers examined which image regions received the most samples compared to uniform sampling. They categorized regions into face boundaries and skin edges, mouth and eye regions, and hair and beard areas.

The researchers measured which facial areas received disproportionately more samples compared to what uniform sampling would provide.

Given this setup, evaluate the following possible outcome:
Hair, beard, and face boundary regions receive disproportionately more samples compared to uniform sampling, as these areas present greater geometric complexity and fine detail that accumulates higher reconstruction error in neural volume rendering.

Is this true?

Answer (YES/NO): NO